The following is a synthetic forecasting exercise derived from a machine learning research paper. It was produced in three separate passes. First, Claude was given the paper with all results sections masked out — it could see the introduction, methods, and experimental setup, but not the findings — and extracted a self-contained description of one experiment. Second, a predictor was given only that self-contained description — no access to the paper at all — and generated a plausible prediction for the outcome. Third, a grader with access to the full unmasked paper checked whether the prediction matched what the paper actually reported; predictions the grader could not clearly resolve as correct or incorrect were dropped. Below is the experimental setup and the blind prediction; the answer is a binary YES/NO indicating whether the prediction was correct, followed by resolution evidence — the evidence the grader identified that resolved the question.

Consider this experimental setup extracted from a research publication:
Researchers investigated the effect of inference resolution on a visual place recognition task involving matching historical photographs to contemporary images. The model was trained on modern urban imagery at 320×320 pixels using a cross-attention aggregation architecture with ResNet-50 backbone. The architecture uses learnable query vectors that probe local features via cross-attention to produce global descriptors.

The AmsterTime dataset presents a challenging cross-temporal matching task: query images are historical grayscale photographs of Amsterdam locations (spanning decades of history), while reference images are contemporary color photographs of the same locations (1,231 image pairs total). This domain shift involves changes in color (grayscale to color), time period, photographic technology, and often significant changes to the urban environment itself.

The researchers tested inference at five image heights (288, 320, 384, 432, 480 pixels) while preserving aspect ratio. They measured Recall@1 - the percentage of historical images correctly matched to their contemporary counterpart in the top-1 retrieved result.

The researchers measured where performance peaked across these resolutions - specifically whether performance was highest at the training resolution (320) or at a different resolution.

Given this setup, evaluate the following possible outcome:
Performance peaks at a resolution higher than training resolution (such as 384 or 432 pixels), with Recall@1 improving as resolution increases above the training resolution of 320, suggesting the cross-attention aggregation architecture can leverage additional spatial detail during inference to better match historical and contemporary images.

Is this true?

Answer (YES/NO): YES